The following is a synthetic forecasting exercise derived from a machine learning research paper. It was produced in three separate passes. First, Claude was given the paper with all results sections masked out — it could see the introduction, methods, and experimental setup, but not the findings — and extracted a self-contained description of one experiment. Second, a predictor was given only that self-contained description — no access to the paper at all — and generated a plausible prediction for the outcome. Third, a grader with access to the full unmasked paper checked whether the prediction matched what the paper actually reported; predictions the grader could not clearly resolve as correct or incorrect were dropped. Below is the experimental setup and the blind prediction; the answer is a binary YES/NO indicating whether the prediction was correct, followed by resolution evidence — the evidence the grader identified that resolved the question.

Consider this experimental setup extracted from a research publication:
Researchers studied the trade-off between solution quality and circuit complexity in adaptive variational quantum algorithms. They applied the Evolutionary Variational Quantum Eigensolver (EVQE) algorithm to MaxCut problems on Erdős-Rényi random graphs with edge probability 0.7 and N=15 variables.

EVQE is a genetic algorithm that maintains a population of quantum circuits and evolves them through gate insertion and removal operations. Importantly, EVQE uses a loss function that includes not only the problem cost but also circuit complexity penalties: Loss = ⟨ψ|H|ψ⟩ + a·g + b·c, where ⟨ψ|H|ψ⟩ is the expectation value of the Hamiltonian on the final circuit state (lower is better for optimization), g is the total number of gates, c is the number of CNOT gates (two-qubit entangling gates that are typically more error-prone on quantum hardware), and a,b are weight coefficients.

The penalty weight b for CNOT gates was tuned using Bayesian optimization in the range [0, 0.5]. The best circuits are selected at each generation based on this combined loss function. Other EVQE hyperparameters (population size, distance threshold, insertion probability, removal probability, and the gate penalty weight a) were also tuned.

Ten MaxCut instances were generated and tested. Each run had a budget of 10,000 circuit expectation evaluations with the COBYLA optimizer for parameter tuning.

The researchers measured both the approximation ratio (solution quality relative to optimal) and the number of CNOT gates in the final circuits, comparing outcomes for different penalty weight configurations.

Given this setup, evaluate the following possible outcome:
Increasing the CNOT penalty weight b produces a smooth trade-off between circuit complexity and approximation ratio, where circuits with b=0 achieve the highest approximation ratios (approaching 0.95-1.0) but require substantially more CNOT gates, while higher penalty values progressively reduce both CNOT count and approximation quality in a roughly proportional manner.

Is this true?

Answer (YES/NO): NO